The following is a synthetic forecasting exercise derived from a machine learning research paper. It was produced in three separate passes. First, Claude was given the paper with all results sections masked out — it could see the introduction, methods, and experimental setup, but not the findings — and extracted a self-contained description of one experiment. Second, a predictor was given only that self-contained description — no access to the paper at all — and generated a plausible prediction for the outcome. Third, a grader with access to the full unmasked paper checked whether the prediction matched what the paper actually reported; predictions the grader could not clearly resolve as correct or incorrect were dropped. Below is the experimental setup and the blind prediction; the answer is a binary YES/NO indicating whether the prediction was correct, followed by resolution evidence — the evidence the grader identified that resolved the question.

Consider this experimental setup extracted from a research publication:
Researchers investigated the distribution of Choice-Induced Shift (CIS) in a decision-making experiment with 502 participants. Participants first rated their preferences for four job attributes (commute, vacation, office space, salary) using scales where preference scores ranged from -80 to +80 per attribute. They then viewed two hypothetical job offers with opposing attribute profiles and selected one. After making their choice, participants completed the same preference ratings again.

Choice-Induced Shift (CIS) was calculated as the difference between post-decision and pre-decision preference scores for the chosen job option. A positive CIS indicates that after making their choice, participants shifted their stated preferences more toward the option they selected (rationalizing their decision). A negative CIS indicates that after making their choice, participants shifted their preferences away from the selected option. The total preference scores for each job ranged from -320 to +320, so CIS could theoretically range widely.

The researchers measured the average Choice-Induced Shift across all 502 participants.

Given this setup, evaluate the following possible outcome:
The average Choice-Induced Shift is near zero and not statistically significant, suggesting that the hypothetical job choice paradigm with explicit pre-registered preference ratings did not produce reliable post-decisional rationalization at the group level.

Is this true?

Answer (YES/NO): NO